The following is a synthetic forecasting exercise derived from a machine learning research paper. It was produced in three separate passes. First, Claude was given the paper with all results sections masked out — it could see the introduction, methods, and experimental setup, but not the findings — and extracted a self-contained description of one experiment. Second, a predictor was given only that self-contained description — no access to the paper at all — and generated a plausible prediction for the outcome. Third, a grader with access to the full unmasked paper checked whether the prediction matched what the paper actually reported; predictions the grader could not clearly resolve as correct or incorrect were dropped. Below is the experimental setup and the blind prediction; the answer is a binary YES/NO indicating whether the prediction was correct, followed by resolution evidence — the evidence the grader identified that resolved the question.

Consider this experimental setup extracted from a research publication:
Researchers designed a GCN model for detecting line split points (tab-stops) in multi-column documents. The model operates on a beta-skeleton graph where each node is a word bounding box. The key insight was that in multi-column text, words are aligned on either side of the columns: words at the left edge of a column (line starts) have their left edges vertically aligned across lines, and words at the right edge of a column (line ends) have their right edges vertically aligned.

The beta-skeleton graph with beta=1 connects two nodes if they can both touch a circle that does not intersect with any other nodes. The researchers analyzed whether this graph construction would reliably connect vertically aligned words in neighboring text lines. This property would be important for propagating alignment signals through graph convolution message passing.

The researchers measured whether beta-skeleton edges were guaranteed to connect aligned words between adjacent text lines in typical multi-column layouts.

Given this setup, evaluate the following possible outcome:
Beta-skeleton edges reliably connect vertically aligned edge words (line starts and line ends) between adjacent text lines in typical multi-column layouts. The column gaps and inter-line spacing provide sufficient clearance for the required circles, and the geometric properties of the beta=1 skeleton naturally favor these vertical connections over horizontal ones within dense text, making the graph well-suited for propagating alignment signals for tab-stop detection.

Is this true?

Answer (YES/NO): YES